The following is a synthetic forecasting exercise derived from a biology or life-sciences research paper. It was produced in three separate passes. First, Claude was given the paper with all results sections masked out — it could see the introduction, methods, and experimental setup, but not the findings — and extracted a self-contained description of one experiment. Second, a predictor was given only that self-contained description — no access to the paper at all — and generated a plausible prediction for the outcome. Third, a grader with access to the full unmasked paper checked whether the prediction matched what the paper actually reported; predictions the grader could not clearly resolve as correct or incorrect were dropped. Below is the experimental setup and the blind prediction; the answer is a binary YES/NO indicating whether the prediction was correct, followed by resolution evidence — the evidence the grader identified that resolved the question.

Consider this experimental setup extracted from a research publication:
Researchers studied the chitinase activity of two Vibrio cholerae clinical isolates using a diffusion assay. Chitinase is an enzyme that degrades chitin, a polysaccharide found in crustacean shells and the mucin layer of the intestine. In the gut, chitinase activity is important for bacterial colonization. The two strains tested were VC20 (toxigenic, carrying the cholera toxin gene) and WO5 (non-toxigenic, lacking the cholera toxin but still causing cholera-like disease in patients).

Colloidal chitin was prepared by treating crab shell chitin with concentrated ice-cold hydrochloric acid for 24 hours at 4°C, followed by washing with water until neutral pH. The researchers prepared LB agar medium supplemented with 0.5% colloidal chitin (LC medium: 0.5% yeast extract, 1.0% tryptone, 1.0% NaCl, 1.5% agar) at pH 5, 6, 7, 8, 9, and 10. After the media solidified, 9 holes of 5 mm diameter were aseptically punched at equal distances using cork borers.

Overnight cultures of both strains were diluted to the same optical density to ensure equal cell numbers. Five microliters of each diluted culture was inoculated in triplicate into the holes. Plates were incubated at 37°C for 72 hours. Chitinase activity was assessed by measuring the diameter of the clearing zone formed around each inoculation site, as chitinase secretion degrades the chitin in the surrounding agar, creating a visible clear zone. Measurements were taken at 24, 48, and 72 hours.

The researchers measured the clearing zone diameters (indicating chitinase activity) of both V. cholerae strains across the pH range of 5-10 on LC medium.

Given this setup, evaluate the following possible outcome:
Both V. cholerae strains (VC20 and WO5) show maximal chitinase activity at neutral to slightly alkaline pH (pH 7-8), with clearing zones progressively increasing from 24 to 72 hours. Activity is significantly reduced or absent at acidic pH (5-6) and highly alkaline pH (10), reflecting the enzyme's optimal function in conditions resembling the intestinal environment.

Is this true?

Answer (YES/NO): NO